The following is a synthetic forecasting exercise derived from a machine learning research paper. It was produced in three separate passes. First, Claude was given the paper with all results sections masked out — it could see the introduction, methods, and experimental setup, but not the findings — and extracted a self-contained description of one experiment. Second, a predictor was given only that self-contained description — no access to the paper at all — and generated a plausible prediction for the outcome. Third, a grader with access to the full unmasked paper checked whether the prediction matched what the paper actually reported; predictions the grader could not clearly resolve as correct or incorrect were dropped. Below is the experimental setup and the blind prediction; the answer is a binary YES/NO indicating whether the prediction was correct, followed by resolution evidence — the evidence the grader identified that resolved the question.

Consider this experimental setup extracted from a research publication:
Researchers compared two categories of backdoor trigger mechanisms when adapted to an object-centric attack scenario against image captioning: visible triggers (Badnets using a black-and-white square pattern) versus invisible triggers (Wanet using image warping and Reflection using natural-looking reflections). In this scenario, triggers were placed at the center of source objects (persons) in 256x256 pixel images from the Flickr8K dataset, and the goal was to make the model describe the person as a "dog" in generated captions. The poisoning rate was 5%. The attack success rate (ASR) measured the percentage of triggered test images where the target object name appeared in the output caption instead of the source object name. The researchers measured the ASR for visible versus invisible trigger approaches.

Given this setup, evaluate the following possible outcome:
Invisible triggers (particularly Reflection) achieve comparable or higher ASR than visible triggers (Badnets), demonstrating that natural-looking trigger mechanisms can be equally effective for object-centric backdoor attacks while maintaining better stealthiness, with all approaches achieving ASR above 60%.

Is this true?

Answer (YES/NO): NO